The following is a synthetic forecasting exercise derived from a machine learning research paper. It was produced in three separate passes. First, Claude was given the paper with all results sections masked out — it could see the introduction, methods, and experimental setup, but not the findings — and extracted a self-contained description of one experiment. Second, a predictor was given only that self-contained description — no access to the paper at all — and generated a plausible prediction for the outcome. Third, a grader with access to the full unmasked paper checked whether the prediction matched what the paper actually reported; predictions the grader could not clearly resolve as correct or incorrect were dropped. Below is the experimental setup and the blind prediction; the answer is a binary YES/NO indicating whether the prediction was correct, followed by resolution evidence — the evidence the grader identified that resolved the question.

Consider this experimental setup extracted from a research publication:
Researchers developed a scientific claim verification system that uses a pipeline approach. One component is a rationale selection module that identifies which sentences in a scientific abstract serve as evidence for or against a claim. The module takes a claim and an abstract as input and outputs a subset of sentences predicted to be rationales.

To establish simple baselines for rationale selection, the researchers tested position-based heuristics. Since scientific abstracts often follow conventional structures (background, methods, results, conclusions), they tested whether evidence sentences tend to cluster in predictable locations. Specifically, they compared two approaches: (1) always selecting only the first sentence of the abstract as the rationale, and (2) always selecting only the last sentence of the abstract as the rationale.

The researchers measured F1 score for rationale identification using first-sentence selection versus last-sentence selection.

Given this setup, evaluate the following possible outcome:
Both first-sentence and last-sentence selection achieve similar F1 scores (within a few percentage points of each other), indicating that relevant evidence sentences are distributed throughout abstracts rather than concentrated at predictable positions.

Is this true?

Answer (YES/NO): NO